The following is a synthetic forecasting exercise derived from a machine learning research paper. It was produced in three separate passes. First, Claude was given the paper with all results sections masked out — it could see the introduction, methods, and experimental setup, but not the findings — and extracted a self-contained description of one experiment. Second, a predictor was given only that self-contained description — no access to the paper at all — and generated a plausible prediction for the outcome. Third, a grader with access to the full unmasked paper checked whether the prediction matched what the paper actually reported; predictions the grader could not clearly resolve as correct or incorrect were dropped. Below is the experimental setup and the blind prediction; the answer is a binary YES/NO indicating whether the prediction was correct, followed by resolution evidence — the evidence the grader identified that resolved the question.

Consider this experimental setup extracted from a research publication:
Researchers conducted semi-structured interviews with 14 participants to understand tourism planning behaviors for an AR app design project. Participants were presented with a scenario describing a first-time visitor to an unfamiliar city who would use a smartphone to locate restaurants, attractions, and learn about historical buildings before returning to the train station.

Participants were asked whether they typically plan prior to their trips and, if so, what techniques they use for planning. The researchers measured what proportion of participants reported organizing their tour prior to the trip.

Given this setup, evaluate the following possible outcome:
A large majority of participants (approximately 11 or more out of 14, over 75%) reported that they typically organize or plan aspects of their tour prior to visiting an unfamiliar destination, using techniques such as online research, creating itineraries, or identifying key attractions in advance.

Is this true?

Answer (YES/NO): YES